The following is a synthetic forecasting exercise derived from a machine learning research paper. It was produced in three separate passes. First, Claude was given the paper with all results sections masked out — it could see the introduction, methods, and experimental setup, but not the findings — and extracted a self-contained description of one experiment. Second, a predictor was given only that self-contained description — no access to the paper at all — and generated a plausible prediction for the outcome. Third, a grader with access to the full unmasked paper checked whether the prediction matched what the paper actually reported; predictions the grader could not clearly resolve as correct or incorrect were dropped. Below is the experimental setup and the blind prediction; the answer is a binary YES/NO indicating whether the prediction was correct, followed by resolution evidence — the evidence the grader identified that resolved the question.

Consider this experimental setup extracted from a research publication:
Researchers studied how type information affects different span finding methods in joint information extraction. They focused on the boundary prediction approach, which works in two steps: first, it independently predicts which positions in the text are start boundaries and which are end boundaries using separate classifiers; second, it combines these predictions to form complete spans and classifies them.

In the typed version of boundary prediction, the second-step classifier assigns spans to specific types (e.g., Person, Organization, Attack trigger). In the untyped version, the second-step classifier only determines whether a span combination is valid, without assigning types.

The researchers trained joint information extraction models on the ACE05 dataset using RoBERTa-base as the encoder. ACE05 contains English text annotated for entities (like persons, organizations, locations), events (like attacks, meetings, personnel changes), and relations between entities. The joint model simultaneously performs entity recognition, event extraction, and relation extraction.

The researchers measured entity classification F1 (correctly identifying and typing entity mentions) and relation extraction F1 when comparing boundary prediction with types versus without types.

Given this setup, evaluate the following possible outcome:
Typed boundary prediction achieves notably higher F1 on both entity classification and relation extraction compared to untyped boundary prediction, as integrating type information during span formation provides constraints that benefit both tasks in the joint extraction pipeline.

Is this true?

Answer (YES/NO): YES